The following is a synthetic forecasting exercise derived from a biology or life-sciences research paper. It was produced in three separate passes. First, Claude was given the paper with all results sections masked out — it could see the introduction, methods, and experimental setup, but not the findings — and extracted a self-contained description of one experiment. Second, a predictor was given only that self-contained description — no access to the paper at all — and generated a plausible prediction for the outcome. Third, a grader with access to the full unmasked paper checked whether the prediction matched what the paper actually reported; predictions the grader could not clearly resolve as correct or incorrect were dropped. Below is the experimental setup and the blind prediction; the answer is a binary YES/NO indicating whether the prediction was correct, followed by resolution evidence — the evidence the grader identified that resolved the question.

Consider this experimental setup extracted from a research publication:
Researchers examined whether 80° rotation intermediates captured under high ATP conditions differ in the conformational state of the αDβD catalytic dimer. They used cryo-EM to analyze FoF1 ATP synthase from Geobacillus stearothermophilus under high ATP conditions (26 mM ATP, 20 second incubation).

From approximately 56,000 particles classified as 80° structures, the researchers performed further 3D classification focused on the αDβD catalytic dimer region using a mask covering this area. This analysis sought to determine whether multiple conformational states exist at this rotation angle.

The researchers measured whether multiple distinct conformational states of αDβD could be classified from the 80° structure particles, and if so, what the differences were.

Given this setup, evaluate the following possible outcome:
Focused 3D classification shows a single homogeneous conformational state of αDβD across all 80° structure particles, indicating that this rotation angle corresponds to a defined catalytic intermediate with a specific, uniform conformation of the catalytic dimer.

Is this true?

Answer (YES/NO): NO